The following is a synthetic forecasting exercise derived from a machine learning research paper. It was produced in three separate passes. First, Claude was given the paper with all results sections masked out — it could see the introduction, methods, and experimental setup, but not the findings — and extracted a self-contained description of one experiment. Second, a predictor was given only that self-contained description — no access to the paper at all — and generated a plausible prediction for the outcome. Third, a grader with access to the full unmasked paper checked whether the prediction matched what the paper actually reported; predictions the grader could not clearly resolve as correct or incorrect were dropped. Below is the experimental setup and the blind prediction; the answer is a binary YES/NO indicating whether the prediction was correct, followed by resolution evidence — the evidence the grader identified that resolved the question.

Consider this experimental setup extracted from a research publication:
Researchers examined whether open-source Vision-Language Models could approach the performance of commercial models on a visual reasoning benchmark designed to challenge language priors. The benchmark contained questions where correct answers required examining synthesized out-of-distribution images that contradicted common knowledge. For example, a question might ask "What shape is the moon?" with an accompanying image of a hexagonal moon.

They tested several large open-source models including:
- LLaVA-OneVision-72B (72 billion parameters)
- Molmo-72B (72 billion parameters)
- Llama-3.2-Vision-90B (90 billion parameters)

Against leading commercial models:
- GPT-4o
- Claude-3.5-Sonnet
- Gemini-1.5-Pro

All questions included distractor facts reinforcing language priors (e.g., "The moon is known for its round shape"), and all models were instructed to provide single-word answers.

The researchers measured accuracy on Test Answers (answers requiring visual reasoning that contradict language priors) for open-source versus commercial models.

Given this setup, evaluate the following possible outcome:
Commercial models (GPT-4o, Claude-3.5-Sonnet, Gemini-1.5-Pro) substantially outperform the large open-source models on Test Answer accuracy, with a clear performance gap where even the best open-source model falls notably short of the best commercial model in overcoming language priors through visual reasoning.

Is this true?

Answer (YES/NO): NO